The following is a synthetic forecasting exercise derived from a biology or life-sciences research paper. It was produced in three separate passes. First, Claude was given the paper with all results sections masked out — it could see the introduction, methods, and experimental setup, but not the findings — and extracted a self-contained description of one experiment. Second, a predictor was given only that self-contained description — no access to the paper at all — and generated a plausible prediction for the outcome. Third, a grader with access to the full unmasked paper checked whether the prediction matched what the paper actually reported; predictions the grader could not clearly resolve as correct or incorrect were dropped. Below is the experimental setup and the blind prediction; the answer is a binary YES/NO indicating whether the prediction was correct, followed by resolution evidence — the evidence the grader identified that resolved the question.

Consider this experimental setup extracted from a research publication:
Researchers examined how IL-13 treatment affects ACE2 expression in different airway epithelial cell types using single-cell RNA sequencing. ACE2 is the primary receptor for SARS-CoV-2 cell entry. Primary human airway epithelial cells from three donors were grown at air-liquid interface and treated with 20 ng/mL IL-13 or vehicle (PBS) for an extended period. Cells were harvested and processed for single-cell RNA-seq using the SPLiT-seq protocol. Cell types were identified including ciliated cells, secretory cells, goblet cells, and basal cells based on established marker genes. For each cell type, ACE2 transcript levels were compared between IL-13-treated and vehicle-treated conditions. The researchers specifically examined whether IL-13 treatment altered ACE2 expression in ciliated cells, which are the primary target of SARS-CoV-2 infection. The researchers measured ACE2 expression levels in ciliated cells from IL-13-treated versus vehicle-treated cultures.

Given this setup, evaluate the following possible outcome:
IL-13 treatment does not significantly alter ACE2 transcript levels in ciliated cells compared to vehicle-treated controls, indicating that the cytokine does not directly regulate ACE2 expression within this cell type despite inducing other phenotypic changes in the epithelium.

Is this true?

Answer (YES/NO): YES